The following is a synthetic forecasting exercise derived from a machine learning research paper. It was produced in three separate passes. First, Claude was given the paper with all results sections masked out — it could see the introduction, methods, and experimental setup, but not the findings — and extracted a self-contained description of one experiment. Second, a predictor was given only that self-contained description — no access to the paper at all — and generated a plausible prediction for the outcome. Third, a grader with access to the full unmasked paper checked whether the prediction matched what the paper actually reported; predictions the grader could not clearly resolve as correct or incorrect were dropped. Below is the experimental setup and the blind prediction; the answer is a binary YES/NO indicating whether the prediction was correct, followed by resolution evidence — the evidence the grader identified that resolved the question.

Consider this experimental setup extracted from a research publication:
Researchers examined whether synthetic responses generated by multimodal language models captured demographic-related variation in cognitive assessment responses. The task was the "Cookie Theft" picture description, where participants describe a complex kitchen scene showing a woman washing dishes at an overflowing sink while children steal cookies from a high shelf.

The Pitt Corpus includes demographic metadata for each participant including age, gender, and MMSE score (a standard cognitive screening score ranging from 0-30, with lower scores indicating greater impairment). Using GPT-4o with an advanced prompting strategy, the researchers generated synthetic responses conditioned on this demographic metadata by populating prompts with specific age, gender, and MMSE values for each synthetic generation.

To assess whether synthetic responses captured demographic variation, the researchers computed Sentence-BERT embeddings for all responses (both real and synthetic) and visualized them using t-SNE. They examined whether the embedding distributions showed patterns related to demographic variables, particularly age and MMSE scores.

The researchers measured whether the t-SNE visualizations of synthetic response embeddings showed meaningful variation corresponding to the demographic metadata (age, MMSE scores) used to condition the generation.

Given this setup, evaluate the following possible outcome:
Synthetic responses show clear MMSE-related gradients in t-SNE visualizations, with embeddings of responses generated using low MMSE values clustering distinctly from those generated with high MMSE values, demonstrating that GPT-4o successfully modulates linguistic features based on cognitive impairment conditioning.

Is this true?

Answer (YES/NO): YES